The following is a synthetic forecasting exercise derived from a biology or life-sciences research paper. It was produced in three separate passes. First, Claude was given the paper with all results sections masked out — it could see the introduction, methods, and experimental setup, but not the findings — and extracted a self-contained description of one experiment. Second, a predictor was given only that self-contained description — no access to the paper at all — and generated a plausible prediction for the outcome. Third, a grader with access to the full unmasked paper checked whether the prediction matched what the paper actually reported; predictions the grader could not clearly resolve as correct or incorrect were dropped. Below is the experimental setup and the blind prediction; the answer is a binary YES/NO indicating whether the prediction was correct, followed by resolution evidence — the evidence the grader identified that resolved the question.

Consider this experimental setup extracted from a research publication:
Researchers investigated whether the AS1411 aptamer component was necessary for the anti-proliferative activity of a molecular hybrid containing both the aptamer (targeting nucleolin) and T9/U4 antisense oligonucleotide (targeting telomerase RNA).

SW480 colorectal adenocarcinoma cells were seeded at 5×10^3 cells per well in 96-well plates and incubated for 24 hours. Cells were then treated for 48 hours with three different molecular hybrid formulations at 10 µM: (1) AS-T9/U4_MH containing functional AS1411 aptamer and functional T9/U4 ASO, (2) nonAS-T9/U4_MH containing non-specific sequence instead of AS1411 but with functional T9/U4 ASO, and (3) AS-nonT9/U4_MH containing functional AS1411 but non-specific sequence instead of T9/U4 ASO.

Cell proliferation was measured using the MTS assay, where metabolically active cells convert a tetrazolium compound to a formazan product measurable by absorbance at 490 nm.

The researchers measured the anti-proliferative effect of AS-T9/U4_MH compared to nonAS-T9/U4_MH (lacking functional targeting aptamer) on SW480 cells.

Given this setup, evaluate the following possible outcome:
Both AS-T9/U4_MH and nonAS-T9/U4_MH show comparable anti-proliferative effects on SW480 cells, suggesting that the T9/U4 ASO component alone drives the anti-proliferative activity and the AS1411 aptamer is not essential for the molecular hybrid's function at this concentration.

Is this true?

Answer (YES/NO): NO